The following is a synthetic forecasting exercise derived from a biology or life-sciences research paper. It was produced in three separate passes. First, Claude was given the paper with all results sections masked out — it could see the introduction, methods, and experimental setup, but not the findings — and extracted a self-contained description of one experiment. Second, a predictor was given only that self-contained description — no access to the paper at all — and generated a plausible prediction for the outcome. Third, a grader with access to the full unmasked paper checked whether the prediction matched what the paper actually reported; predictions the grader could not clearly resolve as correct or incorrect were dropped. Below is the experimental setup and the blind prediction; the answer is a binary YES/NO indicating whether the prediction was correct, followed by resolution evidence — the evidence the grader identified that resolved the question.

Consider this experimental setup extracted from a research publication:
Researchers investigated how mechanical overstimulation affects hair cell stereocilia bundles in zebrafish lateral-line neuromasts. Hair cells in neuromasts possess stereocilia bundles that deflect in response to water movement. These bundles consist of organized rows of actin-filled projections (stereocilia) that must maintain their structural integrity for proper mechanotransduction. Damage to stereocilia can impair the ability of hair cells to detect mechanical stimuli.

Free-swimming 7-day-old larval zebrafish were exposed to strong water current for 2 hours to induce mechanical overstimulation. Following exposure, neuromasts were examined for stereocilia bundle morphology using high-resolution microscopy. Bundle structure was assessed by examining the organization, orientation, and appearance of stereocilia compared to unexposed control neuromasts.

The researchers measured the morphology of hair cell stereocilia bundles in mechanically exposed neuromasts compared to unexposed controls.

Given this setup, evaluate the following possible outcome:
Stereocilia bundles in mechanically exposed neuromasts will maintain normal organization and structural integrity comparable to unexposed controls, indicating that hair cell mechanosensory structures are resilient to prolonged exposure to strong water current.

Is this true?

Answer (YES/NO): NO